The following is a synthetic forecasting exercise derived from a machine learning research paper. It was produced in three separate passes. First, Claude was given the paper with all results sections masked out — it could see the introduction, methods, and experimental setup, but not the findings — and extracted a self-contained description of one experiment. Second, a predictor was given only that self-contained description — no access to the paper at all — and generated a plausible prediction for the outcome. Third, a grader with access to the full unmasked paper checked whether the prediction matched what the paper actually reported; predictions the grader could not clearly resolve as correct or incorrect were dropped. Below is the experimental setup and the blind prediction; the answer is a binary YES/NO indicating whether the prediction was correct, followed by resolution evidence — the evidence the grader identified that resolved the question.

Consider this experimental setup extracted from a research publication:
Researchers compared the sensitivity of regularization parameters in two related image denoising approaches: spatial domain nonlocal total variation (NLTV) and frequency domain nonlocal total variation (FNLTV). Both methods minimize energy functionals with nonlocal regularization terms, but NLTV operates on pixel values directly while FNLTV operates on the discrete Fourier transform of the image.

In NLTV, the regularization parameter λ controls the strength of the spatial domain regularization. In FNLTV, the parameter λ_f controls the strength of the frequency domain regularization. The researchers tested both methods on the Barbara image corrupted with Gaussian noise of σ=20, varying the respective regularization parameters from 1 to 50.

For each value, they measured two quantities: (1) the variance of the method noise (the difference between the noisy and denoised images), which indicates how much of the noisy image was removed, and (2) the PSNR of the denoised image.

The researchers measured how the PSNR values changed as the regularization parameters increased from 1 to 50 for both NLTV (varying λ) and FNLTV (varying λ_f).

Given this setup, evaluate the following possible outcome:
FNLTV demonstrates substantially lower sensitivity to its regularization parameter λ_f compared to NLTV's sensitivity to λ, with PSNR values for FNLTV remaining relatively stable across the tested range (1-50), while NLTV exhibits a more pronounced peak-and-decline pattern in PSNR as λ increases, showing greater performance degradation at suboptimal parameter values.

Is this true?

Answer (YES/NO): YES